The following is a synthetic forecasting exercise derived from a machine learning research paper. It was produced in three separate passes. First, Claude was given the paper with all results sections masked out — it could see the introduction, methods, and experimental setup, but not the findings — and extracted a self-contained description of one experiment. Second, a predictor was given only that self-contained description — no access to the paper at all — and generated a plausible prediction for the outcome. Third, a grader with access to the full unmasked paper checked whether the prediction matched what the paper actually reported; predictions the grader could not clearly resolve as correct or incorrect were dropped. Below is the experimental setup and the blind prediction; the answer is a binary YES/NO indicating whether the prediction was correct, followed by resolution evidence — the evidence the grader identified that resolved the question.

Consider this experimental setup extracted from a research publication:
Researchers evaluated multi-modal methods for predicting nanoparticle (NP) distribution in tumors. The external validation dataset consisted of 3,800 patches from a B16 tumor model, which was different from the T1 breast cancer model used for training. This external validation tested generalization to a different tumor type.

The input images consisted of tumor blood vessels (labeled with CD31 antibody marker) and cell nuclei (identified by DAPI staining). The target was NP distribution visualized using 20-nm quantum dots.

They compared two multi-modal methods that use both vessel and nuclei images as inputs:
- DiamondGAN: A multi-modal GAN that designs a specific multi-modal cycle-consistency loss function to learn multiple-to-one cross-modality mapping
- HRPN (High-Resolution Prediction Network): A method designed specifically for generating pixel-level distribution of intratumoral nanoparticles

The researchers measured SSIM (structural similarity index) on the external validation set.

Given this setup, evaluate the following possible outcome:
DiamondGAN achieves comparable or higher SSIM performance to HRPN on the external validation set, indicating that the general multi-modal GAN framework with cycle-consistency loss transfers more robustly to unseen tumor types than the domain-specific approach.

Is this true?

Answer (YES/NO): NO